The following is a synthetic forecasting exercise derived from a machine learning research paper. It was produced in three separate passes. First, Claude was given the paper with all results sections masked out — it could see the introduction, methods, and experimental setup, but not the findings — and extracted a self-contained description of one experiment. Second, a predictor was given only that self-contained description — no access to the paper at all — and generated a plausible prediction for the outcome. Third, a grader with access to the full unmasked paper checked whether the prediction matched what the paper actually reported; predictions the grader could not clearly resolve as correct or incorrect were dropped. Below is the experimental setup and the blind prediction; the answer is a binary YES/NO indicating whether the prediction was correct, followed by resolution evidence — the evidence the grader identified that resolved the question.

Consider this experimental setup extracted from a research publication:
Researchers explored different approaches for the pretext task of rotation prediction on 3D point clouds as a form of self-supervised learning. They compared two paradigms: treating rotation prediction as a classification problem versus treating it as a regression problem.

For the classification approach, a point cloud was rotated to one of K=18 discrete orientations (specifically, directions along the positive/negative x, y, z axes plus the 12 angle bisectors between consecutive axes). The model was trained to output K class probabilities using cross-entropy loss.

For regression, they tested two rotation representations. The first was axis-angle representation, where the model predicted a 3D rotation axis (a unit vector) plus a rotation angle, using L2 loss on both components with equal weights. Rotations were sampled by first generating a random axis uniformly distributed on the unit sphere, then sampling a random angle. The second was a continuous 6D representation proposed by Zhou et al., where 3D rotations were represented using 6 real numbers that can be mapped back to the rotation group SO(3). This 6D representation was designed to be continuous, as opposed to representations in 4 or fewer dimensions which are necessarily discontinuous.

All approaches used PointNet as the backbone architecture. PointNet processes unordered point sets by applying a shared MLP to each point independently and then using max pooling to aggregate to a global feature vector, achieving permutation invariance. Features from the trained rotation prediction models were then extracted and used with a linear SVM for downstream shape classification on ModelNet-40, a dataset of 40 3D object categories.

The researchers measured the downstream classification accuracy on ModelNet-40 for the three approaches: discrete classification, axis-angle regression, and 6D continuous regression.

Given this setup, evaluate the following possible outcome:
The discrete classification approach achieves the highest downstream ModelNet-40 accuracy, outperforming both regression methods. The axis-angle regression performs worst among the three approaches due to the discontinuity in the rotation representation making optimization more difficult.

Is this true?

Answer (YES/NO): YES